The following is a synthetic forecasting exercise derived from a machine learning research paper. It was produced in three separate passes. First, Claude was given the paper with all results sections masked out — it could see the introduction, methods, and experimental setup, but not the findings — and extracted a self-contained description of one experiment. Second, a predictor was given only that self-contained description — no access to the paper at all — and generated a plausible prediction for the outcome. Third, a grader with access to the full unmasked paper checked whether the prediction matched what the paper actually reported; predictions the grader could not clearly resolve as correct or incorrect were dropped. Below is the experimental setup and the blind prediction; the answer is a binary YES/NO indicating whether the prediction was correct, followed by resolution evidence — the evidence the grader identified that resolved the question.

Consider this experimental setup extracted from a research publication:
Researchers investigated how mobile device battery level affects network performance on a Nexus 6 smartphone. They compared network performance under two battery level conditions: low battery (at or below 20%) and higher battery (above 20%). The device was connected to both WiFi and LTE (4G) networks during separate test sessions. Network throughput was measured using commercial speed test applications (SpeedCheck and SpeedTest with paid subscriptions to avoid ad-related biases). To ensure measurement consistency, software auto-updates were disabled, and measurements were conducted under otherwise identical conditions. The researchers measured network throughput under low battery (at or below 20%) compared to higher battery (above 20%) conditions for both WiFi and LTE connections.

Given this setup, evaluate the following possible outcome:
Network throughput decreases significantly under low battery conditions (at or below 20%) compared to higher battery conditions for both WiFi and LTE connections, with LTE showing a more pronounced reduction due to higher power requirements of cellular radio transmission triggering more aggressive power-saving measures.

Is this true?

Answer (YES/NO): NO